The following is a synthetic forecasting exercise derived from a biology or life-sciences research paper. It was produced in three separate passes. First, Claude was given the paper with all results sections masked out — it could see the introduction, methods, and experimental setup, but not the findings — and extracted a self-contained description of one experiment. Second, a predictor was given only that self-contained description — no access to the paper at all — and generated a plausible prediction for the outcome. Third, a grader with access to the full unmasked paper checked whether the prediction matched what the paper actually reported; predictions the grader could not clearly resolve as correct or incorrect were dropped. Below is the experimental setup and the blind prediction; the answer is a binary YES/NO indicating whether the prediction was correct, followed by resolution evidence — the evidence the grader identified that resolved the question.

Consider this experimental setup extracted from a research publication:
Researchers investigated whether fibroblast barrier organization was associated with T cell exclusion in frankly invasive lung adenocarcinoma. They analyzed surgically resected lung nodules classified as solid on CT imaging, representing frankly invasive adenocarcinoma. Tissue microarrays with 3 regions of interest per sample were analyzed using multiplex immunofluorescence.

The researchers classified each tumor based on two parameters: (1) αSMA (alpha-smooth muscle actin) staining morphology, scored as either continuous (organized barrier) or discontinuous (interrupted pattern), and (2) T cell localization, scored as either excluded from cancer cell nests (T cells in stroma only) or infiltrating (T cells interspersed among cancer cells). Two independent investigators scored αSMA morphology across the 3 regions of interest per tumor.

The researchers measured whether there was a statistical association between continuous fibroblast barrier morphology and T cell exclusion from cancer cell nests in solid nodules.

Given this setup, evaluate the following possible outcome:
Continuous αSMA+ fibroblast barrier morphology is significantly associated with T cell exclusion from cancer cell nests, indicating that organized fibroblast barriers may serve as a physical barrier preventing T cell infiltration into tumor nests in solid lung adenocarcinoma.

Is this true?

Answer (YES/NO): NO